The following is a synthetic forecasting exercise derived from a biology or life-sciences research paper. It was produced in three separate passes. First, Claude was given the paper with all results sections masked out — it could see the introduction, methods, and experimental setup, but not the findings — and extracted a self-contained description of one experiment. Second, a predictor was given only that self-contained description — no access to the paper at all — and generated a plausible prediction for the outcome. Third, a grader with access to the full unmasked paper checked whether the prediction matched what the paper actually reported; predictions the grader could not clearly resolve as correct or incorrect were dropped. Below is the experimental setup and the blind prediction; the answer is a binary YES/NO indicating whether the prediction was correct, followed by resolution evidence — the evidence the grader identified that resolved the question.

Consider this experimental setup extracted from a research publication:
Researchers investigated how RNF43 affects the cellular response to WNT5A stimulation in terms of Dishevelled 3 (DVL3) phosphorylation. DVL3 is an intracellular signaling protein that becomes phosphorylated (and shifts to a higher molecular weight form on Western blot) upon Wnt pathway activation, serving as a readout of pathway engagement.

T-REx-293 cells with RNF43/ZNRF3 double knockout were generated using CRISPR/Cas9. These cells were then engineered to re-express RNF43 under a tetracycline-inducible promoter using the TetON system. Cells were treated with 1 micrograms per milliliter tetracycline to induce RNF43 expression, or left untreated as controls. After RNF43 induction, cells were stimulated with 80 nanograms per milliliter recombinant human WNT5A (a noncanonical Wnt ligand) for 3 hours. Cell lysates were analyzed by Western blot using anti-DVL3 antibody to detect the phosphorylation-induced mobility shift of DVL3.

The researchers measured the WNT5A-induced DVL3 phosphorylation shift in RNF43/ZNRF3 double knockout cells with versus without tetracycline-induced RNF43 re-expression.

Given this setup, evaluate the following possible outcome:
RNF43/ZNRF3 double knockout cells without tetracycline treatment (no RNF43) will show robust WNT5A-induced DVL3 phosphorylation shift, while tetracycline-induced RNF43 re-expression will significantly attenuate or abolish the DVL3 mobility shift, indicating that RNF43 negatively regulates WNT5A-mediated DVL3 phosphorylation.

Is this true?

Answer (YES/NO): YES